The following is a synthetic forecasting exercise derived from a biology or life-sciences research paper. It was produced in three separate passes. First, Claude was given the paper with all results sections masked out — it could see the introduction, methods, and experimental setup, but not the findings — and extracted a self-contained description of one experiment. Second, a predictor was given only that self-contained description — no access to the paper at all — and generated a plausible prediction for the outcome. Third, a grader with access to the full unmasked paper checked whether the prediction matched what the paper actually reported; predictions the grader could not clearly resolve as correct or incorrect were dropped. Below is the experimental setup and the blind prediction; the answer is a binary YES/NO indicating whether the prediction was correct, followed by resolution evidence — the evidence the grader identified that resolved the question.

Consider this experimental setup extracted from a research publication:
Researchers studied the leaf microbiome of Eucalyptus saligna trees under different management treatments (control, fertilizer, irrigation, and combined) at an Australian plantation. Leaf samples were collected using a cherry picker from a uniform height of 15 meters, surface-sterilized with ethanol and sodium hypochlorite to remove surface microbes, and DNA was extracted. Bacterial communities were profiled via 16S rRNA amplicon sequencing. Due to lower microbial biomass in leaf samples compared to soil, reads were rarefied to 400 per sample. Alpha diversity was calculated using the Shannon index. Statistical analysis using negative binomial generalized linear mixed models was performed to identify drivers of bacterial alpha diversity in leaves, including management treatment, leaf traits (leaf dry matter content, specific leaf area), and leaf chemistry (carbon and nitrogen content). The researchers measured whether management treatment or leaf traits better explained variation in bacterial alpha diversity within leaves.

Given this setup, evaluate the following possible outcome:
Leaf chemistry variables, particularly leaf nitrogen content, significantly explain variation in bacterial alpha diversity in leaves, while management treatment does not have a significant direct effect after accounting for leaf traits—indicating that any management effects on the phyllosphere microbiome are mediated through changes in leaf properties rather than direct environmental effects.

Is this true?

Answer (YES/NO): NO